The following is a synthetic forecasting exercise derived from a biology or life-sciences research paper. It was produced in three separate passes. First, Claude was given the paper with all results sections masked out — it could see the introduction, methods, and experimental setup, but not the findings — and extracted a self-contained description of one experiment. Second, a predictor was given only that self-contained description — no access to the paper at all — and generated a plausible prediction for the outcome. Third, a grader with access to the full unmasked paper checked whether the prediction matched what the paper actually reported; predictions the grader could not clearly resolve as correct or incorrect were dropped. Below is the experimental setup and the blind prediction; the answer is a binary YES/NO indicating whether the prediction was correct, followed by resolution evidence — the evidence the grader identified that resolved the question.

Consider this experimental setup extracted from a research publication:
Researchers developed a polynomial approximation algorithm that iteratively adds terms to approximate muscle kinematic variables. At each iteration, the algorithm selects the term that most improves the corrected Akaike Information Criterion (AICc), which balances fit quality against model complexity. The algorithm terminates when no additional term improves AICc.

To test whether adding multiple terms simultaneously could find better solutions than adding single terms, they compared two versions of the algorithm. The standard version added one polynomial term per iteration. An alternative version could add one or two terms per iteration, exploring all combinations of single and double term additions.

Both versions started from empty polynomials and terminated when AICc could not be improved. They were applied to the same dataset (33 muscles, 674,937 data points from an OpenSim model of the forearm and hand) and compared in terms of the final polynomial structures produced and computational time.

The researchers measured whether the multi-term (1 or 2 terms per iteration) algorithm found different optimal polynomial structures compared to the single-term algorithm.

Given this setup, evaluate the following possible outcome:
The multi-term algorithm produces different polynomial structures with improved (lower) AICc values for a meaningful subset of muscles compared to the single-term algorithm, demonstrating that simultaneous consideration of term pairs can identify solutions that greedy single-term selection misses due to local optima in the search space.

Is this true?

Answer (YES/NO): NO